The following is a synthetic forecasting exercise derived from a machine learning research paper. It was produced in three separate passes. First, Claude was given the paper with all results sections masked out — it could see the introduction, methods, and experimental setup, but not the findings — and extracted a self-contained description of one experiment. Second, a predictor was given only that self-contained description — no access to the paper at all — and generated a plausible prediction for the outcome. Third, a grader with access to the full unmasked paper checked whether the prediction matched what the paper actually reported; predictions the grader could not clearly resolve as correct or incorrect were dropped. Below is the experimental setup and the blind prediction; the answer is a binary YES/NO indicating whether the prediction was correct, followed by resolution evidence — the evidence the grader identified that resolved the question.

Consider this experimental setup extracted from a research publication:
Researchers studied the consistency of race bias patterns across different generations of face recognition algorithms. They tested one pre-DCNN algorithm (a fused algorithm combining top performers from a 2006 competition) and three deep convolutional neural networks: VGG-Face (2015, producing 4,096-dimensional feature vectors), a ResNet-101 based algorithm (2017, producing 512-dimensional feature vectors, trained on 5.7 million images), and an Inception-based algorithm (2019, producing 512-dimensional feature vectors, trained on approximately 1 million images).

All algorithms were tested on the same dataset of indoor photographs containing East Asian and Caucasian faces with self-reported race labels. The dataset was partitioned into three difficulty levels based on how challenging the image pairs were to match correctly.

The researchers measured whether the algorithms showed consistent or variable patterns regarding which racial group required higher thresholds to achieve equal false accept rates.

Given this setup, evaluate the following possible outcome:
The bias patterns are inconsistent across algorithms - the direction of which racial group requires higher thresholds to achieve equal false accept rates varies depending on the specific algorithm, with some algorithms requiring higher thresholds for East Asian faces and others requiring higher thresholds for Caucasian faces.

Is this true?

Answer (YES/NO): NO